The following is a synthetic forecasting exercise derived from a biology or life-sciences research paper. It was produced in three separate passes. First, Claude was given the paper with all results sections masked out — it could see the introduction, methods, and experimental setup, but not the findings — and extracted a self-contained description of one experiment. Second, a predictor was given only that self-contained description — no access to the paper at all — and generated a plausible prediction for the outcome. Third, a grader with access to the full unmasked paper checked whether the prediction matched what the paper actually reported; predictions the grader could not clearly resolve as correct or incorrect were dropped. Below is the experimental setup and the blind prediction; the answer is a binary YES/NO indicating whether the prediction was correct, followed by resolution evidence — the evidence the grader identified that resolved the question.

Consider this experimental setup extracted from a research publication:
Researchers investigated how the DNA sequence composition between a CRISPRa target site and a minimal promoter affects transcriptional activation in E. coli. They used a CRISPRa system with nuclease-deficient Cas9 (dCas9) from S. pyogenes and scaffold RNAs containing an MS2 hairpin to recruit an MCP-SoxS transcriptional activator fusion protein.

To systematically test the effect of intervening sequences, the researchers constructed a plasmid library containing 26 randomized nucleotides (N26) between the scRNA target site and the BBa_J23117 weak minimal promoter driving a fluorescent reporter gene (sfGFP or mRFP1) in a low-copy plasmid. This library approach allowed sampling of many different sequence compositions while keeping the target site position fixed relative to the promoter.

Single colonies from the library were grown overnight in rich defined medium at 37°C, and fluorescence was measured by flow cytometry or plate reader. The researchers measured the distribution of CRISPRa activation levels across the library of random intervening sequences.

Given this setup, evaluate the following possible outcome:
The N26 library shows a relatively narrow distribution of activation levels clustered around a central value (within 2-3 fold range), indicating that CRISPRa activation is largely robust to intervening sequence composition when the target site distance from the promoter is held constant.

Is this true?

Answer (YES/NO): NO